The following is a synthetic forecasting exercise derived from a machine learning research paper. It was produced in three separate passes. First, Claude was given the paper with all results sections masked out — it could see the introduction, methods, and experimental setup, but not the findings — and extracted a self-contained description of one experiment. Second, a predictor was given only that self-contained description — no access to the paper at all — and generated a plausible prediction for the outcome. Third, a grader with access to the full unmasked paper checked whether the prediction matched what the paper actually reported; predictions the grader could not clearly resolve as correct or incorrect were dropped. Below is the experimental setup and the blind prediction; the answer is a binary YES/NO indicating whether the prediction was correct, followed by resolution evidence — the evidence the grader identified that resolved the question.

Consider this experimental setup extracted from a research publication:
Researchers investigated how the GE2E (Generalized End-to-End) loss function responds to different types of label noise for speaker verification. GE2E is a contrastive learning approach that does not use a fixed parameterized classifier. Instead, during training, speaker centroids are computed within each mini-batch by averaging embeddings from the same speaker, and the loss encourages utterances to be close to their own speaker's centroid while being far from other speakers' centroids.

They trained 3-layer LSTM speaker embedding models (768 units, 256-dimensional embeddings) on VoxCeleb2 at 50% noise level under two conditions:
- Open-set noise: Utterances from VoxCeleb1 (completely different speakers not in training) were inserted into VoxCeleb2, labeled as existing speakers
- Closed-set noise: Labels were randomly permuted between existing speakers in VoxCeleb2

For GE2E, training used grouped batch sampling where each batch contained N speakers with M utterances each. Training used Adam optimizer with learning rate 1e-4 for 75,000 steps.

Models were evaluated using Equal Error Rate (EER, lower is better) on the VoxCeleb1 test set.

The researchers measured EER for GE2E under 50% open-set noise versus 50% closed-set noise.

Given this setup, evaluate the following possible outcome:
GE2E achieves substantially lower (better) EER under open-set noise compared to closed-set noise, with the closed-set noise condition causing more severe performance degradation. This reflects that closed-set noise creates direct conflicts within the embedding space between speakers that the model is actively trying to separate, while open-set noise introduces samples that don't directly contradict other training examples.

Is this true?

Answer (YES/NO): NO